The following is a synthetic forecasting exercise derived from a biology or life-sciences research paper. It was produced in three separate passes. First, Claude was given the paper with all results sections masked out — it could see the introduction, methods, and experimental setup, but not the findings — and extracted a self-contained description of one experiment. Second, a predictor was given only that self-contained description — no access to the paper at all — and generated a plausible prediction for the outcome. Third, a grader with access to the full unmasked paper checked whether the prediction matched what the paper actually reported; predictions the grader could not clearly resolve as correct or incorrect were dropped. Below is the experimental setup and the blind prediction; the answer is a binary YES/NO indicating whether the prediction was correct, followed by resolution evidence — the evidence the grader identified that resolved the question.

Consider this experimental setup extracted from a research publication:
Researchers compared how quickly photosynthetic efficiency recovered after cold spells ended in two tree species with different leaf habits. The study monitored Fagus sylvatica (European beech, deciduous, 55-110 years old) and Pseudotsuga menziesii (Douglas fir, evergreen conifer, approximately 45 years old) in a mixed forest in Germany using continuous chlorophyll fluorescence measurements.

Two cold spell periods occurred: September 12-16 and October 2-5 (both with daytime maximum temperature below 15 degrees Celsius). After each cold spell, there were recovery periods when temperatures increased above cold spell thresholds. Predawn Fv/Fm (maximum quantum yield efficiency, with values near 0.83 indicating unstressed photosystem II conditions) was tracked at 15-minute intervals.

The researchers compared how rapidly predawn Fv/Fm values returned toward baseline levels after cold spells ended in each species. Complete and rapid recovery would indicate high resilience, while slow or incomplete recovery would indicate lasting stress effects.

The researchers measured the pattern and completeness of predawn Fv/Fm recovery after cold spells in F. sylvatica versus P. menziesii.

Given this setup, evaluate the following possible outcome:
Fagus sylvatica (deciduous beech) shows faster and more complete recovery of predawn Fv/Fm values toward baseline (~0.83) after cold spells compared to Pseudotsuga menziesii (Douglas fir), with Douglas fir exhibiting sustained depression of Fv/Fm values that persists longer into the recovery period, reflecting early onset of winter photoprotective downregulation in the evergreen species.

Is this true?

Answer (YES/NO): NO